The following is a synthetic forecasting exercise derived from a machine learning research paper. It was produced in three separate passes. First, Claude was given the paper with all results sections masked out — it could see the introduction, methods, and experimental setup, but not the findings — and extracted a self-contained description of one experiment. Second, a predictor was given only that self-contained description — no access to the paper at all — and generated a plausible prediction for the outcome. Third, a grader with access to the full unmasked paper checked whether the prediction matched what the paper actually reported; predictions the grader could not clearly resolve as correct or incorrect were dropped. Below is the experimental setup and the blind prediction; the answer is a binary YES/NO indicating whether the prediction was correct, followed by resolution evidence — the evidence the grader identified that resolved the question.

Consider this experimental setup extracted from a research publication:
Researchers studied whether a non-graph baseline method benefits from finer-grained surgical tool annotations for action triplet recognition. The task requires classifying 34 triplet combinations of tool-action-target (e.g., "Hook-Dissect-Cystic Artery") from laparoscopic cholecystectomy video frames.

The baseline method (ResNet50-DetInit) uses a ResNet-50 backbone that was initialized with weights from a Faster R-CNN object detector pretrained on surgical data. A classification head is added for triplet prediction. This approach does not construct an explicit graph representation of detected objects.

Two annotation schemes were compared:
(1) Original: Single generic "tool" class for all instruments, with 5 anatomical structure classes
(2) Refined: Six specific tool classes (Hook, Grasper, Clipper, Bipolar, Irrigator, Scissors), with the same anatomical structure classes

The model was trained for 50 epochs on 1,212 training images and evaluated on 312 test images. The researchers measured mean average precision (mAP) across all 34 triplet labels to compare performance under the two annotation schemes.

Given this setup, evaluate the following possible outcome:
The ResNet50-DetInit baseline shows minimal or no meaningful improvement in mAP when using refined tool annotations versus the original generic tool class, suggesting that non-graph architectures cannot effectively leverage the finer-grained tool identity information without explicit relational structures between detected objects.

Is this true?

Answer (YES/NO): YES